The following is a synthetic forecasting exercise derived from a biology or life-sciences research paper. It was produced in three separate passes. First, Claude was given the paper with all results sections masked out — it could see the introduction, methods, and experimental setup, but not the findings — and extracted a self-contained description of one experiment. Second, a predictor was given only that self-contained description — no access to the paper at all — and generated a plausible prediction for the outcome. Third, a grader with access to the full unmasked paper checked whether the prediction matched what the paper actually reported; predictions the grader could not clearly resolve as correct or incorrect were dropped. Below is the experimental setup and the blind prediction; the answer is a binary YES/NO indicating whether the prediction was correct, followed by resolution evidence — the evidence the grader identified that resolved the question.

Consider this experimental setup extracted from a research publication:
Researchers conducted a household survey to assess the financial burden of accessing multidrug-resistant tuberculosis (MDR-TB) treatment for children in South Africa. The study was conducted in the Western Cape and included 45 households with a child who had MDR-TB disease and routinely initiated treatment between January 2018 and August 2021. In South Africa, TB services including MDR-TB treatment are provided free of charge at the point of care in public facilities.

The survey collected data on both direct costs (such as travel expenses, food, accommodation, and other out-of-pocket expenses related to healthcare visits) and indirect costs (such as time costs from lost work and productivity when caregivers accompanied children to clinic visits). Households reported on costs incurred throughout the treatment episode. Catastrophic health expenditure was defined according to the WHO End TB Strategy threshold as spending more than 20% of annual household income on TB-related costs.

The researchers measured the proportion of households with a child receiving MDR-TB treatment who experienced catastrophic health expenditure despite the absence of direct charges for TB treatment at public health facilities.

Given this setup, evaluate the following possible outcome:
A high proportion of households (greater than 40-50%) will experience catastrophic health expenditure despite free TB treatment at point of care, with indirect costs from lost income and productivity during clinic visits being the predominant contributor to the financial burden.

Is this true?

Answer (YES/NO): NO